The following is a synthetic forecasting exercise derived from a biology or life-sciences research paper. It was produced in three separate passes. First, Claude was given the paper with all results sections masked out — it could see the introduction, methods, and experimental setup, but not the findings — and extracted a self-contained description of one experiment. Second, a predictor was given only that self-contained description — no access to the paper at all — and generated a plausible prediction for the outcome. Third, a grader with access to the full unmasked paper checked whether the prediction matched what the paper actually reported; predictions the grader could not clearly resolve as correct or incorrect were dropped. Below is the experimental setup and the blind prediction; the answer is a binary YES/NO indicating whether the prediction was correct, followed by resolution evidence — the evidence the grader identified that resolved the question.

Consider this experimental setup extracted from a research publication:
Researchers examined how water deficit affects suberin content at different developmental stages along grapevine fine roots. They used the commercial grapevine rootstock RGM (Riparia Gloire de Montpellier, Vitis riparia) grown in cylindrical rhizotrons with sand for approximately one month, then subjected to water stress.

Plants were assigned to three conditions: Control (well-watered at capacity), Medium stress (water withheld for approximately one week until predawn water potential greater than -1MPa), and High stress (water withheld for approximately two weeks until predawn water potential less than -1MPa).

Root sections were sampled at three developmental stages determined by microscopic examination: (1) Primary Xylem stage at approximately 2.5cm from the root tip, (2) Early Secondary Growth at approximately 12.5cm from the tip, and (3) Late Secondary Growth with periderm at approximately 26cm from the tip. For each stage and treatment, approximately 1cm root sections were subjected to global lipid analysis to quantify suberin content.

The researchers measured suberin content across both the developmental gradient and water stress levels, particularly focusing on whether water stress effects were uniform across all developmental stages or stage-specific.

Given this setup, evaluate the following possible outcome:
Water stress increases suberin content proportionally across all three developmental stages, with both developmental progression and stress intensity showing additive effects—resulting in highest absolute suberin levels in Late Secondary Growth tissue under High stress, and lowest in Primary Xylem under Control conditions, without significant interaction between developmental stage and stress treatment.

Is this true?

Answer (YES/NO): NO